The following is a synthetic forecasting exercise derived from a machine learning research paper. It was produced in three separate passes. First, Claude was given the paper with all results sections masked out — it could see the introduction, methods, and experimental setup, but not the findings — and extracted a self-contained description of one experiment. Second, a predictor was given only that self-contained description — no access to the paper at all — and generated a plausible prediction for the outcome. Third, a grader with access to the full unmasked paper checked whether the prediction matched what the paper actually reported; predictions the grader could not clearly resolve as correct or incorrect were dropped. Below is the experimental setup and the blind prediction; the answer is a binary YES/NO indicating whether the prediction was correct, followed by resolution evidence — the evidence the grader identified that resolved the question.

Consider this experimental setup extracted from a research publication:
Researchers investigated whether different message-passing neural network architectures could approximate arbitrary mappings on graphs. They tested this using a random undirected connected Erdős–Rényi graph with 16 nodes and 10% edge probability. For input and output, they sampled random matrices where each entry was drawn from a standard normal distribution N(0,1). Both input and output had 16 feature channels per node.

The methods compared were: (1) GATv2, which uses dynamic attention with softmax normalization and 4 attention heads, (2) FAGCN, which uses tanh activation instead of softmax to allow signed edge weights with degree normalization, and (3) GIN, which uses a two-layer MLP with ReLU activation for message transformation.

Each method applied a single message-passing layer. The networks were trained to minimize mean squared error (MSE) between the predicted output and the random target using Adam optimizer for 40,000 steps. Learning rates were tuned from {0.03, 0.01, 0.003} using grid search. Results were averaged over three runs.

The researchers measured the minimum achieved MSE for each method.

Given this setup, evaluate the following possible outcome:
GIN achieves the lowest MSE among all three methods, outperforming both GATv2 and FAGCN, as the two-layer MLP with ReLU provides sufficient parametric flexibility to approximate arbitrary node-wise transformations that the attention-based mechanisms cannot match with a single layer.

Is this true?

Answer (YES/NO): NO